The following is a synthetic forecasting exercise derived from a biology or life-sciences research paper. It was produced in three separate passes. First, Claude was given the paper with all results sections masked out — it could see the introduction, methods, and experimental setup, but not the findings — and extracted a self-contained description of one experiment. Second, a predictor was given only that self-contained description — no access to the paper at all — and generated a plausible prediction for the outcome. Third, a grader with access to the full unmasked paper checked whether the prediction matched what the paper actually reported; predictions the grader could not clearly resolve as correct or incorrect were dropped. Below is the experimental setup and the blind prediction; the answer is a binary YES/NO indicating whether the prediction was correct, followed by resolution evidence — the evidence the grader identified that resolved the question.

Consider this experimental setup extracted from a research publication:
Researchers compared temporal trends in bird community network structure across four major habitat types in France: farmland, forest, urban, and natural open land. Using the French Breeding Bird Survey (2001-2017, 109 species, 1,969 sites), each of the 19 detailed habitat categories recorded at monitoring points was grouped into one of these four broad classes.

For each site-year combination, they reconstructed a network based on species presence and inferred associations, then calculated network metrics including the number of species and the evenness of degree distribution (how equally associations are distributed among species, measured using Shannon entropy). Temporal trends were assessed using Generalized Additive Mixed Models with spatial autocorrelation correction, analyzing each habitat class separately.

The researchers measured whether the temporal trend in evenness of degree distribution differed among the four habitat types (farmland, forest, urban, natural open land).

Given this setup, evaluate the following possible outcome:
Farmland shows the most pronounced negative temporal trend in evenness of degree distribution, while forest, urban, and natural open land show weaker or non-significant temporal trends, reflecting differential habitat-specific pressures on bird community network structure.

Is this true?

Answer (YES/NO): NO